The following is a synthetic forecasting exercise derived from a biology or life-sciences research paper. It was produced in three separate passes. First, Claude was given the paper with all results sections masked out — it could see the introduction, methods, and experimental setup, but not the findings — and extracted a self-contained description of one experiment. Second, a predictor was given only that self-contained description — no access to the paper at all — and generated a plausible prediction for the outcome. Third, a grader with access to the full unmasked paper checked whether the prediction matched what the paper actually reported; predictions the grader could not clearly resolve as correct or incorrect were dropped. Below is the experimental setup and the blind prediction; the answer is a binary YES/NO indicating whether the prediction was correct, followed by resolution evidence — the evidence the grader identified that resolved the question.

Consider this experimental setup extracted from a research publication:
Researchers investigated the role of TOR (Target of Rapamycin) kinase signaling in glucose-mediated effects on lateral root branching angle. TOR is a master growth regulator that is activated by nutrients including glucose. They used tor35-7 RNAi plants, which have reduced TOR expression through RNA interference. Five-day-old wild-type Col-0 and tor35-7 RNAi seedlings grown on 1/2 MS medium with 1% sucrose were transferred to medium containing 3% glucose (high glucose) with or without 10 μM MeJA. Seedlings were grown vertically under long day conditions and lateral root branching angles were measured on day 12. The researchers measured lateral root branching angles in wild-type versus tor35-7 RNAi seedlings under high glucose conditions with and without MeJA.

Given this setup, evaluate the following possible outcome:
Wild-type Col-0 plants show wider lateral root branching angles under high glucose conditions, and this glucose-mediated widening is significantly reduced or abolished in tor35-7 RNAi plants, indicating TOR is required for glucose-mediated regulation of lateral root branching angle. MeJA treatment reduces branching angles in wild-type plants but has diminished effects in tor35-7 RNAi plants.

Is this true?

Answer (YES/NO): NO